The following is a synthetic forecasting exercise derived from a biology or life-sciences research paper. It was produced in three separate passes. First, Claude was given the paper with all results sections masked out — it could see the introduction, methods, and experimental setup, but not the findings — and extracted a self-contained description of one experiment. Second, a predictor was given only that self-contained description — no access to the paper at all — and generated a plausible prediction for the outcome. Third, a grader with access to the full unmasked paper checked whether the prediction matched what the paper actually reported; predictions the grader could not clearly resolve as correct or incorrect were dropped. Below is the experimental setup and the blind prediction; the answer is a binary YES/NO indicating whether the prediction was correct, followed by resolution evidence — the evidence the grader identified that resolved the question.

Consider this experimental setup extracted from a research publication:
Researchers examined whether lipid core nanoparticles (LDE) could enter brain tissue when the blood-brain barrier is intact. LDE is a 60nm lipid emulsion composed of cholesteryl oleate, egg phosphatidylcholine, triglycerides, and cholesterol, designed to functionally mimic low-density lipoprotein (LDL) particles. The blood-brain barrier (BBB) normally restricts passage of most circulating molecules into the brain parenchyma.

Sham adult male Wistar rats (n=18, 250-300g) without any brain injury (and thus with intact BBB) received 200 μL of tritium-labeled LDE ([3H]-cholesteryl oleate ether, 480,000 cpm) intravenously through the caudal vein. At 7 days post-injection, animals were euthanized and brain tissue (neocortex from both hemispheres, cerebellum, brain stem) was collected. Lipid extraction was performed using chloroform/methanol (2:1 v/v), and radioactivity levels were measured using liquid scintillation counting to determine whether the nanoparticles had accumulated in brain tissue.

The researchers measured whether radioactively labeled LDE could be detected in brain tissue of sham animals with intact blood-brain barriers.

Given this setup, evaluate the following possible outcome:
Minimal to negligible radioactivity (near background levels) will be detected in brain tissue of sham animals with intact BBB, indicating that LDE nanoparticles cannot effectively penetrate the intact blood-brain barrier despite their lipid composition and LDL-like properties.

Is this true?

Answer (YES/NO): NO